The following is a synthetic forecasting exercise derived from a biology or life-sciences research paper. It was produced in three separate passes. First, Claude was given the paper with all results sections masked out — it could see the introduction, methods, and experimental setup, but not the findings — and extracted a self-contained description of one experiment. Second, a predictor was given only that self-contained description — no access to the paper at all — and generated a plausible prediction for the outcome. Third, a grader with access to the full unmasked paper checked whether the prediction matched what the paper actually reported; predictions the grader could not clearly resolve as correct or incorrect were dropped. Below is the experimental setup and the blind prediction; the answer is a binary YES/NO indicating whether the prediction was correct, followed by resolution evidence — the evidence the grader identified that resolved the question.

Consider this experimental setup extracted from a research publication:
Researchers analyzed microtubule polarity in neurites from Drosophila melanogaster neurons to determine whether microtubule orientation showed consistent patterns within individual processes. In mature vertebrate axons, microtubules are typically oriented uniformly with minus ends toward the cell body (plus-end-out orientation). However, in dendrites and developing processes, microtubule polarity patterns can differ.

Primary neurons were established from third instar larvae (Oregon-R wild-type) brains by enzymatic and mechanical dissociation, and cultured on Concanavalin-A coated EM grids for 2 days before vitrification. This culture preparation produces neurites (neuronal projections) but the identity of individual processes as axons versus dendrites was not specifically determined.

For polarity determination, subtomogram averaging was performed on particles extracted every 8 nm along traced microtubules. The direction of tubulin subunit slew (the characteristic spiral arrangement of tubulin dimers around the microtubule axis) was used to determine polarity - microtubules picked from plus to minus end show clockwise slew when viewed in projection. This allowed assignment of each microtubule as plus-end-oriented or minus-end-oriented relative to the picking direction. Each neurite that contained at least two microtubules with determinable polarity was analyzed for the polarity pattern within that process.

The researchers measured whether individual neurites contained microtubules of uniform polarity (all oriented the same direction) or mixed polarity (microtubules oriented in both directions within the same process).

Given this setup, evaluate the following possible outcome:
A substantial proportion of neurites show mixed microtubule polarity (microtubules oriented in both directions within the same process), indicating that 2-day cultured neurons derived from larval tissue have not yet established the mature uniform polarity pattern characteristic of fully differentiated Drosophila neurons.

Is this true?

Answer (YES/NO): YES